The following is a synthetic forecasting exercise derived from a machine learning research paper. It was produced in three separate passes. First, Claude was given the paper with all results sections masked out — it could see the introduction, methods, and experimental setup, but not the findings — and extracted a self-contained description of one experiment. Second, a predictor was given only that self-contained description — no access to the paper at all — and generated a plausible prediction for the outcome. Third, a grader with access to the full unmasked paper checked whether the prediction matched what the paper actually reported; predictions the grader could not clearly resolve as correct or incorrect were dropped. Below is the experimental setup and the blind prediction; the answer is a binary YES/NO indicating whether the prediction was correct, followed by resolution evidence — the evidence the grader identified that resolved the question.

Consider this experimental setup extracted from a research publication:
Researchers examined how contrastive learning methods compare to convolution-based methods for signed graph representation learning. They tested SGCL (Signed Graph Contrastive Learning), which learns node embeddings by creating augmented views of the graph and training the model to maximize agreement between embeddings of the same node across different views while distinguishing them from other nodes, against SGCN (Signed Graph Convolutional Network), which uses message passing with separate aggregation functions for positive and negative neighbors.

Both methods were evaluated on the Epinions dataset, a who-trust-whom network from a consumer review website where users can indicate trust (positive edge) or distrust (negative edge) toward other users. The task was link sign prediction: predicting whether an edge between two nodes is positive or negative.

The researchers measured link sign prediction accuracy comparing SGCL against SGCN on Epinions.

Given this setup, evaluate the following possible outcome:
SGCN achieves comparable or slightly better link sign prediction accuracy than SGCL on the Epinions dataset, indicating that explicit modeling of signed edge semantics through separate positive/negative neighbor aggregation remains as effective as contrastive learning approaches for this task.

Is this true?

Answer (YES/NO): NO